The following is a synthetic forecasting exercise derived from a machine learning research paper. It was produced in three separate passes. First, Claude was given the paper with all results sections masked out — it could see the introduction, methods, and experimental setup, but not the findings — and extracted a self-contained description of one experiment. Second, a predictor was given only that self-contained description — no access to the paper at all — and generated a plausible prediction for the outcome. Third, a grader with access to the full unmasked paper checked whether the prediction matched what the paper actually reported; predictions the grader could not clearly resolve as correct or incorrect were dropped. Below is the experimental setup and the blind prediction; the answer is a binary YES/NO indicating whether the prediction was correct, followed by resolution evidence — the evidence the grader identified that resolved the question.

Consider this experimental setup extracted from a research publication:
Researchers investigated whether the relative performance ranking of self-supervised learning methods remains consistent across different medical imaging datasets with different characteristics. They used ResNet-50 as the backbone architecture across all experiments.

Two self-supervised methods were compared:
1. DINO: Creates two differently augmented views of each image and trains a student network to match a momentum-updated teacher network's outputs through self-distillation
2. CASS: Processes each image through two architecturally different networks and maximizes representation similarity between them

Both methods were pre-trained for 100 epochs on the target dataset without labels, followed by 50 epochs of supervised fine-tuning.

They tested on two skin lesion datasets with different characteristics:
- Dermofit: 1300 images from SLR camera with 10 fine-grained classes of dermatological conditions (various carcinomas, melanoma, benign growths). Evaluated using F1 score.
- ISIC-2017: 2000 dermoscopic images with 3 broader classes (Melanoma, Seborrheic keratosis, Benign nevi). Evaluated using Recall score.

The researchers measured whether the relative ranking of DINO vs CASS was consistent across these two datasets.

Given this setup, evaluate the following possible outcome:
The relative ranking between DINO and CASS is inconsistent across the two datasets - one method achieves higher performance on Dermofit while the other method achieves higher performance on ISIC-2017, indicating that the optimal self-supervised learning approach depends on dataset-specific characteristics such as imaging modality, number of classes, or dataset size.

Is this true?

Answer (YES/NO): YES